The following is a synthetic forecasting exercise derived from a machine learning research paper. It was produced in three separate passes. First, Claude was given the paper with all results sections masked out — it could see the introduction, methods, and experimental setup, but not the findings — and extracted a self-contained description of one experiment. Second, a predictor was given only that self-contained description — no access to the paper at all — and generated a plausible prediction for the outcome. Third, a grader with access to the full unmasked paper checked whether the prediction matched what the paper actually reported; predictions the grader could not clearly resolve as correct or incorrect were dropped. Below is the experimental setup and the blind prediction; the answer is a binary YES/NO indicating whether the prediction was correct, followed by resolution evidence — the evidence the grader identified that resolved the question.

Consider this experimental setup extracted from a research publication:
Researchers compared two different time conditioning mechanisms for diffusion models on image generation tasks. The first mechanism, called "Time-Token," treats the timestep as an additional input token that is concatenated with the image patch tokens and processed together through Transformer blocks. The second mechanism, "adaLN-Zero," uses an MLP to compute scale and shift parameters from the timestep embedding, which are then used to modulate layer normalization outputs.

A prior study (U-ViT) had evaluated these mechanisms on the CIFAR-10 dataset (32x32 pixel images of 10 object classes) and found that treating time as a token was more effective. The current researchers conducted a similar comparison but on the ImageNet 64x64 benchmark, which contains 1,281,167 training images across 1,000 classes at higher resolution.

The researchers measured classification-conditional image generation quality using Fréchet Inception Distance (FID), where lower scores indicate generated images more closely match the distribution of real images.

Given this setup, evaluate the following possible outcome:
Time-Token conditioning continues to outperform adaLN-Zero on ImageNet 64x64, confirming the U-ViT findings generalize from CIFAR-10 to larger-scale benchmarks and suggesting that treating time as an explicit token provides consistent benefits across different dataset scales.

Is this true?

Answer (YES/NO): NO